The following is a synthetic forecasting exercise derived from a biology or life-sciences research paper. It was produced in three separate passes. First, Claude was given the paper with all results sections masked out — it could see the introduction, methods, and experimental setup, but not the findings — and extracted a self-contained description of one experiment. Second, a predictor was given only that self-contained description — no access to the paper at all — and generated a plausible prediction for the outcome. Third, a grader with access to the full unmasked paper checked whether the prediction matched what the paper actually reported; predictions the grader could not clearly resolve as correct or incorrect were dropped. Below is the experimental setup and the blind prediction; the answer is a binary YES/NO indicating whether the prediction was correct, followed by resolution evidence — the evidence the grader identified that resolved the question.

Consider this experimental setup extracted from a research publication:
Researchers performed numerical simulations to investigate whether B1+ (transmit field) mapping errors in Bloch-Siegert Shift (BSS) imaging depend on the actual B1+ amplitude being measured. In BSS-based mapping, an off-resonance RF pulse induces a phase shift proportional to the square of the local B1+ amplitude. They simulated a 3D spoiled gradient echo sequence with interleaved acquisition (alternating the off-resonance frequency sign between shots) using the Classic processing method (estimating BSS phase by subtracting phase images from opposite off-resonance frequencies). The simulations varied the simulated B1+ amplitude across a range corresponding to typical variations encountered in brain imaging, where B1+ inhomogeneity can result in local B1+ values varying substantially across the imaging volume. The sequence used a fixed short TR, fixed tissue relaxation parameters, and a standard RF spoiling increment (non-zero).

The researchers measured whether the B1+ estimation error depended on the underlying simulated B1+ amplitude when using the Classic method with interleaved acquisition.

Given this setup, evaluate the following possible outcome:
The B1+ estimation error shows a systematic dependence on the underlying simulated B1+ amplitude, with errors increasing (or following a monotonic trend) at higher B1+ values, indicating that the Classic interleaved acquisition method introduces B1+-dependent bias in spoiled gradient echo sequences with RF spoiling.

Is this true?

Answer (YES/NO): NO